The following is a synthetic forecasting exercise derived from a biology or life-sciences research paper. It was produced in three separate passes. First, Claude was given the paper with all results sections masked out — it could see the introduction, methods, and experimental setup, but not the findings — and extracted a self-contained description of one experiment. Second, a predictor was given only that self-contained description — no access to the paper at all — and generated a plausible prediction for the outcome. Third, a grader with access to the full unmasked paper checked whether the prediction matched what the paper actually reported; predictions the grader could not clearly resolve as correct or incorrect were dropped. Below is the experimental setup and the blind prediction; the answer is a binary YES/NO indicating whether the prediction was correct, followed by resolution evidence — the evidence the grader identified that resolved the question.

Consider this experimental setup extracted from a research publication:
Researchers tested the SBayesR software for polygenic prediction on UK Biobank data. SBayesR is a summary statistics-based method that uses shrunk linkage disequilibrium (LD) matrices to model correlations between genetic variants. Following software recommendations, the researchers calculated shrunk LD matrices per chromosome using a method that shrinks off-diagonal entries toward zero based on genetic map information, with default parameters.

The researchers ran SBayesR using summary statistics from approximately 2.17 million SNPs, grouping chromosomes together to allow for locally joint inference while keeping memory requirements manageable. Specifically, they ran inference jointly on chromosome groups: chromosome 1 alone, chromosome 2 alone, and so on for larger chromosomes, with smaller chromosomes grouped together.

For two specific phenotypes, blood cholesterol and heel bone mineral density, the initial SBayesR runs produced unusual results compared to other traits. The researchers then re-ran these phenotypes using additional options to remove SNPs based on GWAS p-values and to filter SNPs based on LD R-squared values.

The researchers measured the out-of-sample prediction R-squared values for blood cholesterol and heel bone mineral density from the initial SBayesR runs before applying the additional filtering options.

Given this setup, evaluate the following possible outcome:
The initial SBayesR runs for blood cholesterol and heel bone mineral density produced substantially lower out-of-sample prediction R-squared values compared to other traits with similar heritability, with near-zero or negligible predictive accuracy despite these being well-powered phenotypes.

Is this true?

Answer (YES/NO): NO